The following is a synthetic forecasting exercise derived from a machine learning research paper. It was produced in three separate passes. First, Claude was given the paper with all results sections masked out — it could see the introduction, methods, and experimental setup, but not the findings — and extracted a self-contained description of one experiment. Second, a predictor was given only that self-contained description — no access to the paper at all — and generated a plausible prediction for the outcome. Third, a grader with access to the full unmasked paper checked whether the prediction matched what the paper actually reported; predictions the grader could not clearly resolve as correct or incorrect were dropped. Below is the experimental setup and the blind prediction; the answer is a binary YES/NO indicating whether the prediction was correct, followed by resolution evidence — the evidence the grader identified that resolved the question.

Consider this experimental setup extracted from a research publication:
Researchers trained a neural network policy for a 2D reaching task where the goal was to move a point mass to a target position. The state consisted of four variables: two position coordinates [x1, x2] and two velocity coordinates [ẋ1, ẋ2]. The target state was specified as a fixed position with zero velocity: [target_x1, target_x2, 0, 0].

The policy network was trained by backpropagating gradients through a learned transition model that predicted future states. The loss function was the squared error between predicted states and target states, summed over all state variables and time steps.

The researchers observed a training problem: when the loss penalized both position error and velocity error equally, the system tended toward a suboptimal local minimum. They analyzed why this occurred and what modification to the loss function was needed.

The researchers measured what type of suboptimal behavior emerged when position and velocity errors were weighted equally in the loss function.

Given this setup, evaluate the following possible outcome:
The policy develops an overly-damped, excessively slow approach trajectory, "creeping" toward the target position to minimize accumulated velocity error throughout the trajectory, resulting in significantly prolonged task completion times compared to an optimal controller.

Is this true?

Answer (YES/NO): NO